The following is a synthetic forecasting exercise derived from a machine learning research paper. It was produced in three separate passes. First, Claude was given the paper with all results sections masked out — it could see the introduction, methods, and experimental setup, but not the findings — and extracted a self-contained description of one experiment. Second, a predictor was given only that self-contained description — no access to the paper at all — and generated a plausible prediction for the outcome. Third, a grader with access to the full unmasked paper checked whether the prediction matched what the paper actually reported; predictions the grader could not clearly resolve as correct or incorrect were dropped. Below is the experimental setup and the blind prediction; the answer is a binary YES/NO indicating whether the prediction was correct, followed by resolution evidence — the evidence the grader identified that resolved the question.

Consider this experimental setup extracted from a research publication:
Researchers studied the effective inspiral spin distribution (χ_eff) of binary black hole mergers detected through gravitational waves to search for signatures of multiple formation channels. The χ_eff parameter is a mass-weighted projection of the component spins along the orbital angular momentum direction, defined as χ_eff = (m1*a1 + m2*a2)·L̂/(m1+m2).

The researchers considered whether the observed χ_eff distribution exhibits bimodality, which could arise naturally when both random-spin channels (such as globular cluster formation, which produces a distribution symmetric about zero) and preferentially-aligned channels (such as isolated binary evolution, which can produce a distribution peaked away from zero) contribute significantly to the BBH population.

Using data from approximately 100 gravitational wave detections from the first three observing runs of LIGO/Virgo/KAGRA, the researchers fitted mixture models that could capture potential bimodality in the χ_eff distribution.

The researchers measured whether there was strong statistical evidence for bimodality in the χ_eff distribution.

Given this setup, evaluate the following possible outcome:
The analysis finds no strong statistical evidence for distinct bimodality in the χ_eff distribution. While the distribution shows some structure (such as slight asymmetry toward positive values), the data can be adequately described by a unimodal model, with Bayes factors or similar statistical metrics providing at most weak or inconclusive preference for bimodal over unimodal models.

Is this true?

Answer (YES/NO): YES